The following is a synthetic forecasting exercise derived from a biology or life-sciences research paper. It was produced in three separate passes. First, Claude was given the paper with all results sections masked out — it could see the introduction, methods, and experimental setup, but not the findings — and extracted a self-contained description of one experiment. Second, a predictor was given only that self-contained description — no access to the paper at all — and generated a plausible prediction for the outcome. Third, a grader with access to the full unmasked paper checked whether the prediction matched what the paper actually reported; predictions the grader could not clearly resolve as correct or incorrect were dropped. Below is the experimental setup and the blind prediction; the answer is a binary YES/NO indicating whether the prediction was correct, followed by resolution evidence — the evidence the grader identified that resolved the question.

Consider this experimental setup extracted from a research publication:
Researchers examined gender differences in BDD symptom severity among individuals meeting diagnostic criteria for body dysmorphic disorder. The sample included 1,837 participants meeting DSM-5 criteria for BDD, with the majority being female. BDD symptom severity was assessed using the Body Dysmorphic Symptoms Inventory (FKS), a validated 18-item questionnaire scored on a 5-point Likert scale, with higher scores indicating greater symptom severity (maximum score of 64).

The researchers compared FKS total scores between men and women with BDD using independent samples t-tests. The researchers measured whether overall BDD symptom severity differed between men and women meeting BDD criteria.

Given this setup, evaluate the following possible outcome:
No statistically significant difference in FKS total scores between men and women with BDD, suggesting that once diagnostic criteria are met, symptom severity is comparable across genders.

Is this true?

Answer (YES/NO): NO